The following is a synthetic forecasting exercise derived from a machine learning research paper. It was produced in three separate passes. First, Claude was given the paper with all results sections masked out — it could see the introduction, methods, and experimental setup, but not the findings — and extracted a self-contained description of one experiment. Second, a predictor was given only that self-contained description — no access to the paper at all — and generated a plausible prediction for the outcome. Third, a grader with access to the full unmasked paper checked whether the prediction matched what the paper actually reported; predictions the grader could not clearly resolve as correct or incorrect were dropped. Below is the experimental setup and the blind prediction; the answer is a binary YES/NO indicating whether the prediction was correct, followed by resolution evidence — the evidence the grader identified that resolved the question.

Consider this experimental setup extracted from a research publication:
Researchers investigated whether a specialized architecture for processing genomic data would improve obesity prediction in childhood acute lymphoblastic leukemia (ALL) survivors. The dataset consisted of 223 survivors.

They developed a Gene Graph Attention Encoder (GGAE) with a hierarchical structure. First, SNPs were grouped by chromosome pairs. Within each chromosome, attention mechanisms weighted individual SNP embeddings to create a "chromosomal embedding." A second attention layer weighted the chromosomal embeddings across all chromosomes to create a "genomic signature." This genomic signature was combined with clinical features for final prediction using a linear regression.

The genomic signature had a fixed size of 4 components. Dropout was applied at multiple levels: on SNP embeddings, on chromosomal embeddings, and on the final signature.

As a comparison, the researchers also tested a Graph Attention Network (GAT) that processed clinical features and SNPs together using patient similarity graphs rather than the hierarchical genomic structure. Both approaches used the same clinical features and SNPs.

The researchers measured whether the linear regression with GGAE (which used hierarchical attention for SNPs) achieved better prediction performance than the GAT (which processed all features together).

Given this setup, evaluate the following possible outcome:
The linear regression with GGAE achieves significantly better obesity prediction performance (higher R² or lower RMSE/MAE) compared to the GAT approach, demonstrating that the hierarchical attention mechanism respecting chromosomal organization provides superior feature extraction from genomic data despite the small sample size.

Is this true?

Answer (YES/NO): NO